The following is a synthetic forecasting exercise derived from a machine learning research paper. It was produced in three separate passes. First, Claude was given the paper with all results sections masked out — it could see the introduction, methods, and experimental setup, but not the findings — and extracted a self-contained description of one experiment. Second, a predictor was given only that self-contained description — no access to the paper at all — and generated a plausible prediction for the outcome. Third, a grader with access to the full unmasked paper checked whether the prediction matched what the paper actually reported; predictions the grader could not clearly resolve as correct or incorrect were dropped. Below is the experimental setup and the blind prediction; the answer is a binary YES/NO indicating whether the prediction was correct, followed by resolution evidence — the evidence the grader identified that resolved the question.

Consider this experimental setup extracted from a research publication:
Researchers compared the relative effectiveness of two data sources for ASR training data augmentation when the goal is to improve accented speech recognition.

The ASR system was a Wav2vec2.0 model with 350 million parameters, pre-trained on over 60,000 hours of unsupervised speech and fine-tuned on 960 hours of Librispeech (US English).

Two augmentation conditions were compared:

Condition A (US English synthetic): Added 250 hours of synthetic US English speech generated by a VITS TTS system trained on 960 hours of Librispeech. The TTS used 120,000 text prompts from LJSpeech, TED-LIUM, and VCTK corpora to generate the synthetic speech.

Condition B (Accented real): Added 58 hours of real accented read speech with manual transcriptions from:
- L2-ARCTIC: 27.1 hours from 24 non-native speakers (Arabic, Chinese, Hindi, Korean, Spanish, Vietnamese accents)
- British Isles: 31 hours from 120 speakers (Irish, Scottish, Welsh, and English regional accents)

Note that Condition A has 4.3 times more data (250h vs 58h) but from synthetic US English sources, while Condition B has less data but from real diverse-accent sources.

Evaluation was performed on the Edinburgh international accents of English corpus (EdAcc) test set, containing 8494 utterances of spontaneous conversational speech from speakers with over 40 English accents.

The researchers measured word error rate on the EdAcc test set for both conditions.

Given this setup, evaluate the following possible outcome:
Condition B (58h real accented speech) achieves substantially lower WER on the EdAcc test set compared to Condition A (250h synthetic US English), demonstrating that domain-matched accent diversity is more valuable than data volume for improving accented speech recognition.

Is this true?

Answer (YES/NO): NO